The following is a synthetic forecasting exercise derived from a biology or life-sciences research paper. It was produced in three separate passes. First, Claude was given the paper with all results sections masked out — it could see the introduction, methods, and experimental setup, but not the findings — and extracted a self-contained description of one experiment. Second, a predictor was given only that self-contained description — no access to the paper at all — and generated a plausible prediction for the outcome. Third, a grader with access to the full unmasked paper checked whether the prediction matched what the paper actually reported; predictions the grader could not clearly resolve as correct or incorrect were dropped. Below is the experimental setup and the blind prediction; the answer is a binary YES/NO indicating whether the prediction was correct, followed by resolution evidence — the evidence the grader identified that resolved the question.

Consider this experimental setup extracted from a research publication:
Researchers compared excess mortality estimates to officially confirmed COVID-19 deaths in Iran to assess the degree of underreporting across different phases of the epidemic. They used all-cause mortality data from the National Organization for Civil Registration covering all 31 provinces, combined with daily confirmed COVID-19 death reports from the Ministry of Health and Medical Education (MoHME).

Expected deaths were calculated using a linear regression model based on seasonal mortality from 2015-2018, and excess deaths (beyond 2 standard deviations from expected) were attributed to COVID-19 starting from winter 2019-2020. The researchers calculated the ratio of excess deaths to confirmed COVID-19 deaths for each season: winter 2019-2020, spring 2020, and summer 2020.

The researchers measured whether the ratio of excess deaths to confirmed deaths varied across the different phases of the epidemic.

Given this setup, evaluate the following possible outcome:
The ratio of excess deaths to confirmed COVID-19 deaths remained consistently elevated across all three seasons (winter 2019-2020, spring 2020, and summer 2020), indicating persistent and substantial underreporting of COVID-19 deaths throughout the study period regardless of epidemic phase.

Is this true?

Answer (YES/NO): NO